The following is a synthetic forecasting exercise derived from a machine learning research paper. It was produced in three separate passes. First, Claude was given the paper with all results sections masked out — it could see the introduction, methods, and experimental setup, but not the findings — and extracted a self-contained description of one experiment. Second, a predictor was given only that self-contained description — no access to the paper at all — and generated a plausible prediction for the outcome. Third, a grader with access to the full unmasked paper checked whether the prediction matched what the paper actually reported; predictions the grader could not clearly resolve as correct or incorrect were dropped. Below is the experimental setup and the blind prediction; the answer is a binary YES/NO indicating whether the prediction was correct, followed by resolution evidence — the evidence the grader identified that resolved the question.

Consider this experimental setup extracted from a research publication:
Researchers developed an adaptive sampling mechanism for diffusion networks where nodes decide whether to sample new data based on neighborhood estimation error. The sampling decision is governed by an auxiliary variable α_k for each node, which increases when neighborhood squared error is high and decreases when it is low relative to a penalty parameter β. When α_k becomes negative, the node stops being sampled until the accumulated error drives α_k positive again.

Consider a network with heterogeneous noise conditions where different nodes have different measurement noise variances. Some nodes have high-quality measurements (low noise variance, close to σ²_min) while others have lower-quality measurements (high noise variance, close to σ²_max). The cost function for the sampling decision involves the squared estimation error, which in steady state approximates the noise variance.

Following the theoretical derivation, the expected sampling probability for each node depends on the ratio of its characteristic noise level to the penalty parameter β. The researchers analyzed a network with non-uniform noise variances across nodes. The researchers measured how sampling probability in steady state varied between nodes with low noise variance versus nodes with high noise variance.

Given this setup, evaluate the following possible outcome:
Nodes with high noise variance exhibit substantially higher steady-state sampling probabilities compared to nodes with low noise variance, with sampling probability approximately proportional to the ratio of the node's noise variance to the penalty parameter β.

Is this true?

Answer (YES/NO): YES